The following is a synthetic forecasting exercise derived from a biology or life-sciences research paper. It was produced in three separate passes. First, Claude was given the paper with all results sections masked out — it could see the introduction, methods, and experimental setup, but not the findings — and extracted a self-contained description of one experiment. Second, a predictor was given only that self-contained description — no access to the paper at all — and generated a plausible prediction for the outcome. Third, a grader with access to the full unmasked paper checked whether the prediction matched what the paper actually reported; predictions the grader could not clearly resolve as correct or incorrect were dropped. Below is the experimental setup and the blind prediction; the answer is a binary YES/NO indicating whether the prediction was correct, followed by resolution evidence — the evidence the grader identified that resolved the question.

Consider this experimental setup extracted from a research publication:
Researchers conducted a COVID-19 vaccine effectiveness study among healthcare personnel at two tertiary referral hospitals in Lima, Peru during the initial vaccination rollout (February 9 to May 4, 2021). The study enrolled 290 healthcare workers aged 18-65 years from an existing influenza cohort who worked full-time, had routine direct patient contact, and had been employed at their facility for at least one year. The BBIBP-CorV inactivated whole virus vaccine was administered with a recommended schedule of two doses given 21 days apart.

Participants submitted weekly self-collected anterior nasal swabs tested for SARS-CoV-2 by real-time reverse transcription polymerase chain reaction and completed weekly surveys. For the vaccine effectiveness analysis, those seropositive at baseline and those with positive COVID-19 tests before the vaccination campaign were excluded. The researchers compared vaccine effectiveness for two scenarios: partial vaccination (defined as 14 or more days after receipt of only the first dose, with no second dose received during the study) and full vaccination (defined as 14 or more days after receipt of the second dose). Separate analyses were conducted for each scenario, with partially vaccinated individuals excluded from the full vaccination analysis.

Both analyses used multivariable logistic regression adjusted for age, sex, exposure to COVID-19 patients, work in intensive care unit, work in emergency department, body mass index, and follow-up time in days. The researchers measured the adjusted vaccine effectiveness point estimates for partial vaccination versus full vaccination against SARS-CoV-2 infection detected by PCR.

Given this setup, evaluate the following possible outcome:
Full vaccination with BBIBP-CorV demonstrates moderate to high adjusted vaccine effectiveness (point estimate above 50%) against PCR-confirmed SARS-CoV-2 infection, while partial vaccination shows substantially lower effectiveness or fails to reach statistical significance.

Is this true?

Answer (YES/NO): NO